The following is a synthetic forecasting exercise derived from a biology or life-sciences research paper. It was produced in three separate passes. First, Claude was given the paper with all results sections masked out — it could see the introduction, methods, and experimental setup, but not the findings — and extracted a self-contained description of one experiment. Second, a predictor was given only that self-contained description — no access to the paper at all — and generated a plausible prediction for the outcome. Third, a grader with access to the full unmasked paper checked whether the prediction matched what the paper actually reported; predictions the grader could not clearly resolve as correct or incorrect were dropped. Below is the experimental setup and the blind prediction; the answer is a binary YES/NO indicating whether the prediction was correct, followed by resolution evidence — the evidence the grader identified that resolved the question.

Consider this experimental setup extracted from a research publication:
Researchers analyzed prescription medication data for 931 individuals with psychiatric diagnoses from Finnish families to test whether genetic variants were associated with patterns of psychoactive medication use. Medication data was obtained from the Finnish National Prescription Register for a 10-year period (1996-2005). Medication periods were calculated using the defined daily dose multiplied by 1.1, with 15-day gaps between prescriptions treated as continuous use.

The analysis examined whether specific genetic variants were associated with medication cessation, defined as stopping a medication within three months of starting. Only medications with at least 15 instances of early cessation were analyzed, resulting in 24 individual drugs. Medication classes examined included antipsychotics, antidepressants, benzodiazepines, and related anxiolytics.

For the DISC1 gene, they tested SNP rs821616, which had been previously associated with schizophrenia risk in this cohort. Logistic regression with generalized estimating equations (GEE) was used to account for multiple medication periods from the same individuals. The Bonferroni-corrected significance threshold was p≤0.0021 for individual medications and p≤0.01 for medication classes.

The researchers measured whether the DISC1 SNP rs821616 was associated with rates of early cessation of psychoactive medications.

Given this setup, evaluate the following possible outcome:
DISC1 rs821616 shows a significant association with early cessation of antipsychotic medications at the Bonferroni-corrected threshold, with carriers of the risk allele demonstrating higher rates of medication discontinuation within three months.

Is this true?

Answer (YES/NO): NO